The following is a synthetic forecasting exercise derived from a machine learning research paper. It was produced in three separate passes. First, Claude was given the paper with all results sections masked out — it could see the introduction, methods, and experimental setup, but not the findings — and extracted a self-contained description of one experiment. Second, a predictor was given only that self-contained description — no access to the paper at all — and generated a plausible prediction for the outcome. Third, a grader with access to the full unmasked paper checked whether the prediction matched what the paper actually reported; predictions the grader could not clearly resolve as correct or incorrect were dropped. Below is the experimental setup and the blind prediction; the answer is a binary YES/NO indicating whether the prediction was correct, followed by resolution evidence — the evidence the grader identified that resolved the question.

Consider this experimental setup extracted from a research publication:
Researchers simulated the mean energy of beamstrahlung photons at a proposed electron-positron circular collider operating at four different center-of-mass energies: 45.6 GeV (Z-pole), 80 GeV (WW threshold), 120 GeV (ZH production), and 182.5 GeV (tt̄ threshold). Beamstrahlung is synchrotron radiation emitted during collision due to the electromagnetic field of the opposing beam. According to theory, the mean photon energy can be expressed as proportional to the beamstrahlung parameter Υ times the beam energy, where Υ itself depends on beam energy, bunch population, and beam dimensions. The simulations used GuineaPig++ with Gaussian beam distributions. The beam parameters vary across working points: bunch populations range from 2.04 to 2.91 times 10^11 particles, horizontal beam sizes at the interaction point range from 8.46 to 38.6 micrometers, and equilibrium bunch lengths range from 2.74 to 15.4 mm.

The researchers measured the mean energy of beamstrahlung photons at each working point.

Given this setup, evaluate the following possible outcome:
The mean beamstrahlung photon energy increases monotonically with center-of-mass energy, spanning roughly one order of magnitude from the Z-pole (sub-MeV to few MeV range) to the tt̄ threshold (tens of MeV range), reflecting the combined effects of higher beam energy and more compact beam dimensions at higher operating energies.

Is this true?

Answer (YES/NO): NO